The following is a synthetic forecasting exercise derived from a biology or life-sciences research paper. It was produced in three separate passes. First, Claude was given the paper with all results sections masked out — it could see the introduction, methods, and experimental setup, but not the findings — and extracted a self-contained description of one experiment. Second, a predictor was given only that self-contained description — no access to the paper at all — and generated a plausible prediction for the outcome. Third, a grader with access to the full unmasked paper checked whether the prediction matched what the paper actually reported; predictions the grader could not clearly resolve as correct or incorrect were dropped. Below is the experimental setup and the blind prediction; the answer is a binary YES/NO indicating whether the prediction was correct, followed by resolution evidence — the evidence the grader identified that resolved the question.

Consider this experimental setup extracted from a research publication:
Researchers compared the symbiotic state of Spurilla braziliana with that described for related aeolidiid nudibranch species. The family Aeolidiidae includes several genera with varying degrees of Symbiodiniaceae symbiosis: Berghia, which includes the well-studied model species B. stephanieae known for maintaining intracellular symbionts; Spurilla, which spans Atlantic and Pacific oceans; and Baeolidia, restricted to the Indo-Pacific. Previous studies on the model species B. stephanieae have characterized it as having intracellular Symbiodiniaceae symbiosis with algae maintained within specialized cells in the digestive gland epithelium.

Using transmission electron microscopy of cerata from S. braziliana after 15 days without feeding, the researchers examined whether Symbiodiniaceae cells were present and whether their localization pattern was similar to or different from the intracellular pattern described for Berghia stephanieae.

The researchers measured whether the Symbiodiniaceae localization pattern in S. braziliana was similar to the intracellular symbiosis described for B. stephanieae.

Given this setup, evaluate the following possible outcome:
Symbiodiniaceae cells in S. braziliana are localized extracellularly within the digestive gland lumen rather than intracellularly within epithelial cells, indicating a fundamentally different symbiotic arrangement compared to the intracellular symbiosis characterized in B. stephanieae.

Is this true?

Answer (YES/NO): NO